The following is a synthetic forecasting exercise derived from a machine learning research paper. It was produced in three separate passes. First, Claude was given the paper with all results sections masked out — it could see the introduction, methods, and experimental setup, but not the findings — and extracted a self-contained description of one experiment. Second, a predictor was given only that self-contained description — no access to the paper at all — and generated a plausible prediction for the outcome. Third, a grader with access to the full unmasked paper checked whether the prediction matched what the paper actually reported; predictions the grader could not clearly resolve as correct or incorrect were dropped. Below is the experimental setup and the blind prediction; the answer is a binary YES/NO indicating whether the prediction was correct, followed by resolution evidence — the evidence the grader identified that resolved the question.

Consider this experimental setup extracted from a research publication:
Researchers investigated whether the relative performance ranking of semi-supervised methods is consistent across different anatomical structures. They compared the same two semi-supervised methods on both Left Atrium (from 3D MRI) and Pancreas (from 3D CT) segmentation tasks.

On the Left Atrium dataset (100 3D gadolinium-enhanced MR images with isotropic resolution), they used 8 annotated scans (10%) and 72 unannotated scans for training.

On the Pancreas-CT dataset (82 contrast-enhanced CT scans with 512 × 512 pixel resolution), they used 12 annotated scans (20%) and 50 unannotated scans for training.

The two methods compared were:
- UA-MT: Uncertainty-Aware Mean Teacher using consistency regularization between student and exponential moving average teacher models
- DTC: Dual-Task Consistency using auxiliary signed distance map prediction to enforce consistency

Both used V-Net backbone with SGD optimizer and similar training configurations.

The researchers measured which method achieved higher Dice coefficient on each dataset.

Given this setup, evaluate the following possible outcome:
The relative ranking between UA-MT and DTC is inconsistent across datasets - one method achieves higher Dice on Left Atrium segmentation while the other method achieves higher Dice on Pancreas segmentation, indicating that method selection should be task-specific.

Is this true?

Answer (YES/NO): YES